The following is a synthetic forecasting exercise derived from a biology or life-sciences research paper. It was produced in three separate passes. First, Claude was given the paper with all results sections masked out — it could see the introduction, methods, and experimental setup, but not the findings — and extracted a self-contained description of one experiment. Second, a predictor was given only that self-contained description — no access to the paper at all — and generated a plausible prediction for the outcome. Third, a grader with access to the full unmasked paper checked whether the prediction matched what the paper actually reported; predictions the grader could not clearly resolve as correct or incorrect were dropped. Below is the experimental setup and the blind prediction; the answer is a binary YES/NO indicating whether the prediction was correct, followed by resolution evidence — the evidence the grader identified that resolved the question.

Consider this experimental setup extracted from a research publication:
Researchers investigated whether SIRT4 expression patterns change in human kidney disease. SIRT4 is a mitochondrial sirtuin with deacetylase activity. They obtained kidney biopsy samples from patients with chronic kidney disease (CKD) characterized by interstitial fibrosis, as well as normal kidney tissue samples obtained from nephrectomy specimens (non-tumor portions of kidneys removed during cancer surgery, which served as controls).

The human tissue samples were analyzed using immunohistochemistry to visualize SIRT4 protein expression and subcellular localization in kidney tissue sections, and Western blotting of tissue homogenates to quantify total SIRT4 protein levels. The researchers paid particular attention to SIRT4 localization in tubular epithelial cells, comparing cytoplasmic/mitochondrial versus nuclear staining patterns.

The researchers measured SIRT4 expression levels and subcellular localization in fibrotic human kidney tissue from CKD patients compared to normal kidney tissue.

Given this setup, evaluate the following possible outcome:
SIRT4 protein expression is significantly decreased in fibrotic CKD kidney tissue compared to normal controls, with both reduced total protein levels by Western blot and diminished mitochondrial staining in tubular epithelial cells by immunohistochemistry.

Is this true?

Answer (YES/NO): NO